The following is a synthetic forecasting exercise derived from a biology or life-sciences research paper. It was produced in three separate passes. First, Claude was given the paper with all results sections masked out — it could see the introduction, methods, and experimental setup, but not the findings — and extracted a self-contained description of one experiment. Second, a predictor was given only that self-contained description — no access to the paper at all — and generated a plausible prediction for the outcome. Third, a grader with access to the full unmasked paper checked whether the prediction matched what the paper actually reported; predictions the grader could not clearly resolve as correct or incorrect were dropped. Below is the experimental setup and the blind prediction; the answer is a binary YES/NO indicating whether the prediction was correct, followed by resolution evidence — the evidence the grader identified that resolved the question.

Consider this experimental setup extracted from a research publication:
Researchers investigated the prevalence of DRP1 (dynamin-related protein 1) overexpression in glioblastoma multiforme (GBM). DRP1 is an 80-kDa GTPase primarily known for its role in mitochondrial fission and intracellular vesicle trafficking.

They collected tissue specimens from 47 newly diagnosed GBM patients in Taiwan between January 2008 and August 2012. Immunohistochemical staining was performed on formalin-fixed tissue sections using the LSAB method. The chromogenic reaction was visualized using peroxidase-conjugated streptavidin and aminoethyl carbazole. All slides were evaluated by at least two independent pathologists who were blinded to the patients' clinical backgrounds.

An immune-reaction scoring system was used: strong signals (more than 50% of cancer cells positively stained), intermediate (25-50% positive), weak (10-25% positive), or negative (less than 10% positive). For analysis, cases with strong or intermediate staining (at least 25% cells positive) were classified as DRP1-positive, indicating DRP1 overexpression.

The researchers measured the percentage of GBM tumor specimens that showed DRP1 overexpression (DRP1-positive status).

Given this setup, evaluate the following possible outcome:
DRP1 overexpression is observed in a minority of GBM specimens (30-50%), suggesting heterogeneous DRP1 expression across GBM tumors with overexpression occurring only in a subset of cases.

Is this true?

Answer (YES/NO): NO